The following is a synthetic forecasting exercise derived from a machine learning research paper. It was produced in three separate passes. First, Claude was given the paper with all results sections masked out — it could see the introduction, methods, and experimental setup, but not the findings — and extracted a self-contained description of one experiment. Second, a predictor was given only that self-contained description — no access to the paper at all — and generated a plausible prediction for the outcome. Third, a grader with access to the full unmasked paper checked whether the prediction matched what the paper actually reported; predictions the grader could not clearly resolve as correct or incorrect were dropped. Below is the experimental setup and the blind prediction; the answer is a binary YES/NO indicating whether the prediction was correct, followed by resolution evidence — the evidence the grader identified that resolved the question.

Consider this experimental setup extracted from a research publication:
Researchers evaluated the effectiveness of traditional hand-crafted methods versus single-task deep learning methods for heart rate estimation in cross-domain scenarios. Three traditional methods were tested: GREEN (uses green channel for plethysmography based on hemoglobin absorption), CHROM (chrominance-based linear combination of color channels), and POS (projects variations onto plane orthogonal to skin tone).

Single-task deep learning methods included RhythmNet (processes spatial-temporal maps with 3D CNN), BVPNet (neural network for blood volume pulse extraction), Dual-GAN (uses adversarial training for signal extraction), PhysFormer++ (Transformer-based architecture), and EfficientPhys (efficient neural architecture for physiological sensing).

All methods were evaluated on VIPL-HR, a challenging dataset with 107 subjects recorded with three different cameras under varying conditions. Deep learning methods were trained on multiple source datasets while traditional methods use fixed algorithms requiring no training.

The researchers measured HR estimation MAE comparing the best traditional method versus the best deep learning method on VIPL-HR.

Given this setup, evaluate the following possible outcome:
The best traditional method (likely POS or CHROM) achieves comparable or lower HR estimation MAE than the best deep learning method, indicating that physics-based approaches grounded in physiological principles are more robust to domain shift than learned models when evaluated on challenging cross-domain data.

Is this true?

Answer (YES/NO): NO